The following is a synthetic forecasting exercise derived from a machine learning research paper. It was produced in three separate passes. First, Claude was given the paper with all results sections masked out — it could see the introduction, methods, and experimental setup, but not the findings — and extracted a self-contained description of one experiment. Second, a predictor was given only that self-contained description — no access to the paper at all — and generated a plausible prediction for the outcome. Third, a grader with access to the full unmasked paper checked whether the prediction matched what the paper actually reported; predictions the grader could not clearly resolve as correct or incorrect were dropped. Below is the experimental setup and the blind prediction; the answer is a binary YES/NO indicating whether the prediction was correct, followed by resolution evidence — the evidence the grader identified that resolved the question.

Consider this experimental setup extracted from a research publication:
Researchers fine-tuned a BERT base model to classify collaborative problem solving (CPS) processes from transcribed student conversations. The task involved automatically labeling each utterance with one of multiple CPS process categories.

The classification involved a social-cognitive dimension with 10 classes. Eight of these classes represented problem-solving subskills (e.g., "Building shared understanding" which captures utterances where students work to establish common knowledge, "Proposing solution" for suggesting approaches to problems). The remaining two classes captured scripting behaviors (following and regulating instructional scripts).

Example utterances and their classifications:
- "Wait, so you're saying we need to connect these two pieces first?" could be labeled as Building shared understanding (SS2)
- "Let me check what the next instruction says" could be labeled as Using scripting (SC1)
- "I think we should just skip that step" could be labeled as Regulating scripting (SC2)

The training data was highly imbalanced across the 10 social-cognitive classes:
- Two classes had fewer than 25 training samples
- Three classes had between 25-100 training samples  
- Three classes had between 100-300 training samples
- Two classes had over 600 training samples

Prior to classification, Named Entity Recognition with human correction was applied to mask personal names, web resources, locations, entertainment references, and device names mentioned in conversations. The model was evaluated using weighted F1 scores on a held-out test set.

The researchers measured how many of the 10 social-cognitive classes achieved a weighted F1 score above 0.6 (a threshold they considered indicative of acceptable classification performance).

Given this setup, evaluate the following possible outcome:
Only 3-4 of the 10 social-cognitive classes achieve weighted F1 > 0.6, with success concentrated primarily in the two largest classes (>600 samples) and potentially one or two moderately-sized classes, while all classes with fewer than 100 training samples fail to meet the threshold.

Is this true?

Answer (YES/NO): NO